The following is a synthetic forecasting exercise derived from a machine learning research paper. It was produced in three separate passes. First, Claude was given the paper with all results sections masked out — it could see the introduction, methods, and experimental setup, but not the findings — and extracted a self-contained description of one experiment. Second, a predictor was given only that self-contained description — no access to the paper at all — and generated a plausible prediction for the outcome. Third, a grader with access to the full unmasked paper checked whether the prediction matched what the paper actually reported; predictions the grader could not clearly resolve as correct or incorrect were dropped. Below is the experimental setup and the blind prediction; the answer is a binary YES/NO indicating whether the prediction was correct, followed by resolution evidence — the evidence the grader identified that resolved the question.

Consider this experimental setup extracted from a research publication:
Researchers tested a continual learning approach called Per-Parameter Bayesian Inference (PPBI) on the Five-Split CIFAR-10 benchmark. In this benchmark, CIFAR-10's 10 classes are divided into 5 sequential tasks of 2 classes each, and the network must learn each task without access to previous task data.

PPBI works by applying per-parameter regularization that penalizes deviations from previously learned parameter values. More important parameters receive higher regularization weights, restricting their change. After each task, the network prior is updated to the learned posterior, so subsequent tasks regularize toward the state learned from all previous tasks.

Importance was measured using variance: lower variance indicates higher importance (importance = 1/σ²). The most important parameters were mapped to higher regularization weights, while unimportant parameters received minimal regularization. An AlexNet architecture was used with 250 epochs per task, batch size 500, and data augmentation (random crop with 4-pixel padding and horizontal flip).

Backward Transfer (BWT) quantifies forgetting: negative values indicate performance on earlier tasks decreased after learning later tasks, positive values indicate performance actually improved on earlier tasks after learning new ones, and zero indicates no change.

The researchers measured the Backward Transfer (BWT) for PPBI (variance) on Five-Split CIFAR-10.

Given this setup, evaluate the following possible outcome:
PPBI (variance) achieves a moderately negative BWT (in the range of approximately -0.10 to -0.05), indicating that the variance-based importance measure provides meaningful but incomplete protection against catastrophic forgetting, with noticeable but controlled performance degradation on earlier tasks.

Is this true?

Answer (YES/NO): NO